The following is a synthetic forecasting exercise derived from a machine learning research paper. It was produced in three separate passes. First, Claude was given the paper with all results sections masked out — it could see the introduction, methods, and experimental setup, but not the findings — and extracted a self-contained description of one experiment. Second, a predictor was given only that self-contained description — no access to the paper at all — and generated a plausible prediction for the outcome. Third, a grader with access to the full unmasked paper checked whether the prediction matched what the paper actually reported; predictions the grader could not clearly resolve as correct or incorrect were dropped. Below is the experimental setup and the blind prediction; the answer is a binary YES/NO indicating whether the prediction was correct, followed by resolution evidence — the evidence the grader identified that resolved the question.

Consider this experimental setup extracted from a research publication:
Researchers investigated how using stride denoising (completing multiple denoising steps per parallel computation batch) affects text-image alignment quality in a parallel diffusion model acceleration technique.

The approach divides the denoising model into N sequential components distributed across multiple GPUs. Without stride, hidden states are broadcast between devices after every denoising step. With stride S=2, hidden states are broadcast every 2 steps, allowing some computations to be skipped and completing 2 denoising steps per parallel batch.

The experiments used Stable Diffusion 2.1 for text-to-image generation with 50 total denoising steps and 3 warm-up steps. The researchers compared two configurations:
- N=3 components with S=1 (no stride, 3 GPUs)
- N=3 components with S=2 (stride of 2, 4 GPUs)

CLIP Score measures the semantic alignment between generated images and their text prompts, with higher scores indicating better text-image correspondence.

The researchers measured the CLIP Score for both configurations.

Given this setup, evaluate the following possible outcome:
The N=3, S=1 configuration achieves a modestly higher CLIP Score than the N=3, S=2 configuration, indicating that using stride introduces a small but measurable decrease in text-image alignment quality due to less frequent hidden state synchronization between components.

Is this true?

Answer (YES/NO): YES